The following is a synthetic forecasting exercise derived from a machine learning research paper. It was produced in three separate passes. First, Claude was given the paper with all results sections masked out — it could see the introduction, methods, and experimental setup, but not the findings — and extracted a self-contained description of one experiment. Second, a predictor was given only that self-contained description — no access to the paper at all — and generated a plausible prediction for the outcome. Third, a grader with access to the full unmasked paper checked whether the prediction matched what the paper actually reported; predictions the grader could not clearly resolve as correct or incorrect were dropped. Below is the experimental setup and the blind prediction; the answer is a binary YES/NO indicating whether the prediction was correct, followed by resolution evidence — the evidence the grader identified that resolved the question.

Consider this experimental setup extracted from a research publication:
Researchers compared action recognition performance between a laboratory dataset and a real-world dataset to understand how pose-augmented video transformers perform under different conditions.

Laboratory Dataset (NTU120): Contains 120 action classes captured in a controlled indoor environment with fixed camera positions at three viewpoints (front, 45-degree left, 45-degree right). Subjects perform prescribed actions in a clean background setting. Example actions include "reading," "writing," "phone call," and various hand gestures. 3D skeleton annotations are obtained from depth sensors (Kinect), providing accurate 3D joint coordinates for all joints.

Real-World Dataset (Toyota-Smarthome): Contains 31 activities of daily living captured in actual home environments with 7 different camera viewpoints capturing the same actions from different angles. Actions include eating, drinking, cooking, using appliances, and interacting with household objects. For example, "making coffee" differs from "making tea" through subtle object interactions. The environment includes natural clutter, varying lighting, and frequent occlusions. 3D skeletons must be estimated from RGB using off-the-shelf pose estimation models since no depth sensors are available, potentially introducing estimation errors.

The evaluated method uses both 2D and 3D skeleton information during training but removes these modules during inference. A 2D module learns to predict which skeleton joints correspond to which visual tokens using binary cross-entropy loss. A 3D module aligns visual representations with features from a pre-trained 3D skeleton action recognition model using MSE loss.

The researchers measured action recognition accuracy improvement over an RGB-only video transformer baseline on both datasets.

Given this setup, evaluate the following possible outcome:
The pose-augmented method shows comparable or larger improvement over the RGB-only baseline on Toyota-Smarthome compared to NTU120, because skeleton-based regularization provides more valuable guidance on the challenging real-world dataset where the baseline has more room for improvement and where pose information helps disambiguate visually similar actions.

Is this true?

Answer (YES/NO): YES